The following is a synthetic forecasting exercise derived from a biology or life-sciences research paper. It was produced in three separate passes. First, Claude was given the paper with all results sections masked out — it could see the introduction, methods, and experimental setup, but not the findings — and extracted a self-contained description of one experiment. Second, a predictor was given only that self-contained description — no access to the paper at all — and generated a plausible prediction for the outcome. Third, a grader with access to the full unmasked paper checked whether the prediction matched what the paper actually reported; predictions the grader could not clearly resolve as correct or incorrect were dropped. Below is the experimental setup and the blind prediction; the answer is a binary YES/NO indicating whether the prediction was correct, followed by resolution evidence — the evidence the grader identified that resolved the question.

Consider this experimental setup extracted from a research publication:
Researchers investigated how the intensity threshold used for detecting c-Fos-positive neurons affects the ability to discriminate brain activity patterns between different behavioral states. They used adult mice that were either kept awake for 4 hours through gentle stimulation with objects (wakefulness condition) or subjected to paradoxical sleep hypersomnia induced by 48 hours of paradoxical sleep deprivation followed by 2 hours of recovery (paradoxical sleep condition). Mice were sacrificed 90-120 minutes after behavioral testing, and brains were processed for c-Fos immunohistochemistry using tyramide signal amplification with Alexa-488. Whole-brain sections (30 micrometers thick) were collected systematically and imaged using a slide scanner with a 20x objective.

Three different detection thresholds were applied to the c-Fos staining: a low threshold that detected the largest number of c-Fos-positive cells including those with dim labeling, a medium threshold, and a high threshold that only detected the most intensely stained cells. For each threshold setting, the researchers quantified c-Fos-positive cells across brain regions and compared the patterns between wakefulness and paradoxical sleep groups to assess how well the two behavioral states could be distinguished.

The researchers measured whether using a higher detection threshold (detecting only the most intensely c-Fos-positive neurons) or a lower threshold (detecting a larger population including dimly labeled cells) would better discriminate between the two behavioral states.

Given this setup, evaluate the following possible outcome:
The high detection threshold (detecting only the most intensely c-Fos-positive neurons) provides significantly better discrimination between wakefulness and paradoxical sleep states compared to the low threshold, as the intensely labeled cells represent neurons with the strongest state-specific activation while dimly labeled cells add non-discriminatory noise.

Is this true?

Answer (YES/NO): NO